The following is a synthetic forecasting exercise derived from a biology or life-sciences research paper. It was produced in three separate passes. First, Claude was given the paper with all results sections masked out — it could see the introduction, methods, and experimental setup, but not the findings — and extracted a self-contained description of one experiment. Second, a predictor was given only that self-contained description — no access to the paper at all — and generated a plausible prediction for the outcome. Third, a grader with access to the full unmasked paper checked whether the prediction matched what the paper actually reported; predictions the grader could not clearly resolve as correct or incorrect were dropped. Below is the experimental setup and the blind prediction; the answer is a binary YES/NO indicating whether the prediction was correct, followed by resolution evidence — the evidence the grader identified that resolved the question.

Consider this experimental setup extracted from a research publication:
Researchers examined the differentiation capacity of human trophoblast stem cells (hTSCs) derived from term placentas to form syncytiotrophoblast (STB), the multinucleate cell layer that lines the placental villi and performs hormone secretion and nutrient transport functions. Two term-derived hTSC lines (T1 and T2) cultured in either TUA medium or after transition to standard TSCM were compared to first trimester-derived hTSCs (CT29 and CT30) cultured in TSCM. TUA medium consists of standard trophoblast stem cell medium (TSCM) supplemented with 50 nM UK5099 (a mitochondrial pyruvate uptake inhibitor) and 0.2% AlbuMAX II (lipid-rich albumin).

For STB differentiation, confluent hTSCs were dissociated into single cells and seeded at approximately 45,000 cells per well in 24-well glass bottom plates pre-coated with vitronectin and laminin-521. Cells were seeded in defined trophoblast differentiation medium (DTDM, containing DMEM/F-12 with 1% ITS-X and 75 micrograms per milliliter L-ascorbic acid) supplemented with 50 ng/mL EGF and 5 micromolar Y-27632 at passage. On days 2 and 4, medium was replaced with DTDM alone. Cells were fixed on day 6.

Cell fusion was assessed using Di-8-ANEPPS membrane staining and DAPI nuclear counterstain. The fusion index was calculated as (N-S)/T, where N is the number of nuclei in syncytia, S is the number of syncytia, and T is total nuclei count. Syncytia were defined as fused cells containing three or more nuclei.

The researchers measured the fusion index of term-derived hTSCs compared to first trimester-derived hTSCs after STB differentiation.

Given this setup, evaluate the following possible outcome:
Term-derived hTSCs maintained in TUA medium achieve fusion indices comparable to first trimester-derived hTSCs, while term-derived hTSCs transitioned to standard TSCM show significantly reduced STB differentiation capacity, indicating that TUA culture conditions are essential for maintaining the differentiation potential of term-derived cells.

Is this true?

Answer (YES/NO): NO